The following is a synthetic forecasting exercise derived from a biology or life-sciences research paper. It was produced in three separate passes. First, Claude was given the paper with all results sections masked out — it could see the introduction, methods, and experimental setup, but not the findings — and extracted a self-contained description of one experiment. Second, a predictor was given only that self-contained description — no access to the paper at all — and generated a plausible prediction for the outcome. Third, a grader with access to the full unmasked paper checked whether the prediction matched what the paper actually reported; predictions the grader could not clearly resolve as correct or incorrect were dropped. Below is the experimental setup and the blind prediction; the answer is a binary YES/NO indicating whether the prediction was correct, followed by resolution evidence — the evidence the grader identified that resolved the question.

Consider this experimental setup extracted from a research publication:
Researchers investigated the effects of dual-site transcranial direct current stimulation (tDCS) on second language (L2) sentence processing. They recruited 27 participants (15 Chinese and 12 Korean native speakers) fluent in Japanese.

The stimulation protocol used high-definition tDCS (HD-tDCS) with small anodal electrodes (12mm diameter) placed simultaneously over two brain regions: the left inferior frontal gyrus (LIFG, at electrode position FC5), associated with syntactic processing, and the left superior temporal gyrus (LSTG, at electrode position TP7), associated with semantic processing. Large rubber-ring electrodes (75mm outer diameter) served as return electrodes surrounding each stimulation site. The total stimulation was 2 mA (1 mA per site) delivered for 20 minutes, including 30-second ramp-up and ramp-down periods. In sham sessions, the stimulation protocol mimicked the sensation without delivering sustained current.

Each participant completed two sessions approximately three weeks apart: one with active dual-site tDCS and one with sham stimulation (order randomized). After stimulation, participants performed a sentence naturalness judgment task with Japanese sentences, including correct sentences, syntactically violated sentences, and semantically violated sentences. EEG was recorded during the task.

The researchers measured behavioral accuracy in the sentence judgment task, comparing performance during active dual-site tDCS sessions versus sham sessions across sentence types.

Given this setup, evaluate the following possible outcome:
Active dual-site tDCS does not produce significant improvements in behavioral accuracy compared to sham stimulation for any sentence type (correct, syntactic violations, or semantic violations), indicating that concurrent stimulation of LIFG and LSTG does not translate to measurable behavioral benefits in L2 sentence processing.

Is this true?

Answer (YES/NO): YES